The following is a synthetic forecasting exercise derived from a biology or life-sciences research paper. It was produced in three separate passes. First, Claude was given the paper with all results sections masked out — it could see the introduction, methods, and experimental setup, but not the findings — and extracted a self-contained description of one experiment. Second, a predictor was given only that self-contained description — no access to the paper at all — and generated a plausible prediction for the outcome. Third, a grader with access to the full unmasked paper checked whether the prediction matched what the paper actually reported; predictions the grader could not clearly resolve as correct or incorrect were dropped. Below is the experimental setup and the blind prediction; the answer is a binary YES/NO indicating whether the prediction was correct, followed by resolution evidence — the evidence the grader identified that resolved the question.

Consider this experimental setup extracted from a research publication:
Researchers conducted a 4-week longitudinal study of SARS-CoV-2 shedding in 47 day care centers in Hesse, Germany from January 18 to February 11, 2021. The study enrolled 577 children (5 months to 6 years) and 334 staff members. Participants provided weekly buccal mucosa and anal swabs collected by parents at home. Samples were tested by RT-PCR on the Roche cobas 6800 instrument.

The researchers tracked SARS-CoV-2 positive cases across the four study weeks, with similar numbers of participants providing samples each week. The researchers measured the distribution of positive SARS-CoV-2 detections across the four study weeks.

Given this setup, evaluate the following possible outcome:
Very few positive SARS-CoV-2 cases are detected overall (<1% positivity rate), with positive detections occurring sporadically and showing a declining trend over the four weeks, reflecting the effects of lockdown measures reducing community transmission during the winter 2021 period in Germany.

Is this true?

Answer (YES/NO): NO